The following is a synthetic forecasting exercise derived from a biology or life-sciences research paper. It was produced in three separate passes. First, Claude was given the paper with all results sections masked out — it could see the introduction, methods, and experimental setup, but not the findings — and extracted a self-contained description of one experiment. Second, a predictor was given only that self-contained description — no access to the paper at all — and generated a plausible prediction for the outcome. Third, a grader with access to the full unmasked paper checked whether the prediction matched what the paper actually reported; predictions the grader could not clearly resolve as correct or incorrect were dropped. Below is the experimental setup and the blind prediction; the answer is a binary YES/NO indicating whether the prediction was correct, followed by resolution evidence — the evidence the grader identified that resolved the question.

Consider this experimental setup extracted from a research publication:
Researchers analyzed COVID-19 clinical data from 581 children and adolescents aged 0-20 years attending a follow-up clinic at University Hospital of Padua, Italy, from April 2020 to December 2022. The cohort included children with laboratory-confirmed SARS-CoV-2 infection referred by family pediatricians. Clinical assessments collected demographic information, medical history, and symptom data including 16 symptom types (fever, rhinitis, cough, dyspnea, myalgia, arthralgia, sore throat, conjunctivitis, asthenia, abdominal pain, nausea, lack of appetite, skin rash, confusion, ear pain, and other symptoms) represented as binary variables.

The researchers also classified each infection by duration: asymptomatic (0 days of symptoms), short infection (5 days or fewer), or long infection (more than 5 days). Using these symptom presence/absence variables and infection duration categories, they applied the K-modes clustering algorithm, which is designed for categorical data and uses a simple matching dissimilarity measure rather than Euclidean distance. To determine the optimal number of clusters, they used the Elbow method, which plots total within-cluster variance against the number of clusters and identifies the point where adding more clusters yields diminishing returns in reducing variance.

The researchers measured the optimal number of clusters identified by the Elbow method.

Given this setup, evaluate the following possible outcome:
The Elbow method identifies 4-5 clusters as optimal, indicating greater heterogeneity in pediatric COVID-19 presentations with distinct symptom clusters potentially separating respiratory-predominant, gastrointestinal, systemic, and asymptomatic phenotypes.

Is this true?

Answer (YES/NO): NO